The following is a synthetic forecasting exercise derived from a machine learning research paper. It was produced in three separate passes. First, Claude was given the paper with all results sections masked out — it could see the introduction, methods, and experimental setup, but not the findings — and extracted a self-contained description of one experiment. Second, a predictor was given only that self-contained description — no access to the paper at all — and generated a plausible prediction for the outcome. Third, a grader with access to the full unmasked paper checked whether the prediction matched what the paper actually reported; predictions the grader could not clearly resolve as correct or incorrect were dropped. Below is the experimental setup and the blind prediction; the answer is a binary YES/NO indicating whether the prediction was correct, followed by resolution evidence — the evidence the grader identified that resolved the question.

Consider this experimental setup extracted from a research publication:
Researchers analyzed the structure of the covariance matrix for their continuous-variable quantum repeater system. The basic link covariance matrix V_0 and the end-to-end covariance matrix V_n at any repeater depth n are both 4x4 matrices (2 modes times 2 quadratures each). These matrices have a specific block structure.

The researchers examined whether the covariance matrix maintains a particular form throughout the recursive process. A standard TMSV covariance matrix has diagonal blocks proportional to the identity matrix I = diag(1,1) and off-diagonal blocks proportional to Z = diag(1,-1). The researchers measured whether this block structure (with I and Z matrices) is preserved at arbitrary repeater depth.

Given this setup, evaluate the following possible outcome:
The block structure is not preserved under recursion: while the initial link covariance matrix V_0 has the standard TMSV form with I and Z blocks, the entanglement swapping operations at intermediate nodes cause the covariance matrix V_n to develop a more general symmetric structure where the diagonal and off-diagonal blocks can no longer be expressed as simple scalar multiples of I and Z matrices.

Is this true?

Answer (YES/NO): NO